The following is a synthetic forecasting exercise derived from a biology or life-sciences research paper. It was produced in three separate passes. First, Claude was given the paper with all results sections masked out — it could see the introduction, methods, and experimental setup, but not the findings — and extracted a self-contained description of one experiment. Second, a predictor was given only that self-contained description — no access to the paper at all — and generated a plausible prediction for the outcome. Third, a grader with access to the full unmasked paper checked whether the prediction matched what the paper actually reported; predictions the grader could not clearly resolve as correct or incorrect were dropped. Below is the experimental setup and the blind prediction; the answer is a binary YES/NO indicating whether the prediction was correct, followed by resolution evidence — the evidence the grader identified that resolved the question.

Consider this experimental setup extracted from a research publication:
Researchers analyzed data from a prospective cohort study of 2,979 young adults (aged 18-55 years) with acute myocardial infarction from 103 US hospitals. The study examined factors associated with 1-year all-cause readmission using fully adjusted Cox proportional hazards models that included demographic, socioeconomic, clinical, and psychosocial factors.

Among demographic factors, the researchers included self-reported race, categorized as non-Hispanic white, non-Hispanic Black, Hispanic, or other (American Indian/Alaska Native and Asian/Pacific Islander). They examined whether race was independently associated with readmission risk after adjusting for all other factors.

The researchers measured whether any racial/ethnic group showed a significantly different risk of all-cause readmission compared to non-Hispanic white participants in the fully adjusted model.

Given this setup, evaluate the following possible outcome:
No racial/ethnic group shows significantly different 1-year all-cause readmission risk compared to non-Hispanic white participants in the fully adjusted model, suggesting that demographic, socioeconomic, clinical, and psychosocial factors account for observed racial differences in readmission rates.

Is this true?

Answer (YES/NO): NO